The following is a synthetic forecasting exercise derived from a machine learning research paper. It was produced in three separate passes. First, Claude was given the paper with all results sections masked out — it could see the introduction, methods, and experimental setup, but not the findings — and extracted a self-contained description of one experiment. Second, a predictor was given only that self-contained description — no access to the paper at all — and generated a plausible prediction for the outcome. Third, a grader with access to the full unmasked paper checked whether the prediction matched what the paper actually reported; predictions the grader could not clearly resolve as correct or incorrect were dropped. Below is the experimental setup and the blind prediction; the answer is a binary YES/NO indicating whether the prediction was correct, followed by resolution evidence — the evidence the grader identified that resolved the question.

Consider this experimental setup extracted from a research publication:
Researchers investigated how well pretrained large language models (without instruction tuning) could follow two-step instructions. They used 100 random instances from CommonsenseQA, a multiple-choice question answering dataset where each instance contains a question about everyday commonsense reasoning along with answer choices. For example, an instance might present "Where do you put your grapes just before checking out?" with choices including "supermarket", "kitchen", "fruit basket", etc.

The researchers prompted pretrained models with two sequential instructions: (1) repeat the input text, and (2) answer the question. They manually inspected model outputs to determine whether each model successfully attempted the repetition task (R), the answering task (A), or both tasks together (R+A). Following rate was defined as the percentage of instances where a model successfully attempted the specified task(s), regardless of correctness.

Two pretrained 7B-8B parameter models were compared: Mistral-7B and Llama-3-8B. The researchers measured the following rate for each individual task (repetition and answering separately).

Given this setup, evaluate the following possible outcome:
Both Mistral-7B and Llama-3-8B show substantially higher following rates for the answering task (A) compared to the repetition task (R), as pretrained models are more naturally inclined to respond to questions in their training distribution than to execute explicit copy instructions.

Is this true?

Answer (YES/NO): NO